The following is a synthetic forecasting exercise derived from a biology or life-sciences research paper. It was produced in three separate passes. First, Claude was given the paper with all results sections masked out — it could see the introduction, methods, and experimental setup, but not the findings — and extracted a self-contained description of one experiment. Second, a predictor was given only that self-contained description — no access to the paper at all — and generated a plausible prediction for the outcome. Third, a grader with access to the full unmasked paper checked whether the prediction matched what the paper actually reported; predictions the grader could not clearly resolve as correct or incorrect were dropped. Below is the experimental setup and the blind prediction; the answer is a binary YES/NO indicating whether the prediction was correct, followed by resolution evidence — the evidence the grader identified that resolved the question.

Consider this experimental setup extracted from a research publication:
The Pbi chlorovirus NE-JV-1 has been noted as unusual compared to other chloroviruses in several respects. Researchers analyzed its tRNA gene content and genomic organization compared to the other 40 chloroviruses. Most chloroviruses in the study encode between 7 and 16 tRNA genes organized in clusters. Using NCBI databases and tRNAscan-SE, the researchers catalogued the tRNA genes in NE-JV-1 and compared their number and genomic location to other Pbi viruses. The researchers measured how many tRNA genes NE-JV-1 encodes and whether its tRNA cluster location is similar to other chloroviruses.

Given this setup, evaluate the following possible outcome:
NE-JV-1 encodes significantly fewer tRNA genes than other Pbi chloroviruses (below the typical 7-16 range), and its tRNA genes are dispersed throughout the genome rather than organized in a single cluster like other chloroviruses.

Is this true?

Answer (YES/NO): NO